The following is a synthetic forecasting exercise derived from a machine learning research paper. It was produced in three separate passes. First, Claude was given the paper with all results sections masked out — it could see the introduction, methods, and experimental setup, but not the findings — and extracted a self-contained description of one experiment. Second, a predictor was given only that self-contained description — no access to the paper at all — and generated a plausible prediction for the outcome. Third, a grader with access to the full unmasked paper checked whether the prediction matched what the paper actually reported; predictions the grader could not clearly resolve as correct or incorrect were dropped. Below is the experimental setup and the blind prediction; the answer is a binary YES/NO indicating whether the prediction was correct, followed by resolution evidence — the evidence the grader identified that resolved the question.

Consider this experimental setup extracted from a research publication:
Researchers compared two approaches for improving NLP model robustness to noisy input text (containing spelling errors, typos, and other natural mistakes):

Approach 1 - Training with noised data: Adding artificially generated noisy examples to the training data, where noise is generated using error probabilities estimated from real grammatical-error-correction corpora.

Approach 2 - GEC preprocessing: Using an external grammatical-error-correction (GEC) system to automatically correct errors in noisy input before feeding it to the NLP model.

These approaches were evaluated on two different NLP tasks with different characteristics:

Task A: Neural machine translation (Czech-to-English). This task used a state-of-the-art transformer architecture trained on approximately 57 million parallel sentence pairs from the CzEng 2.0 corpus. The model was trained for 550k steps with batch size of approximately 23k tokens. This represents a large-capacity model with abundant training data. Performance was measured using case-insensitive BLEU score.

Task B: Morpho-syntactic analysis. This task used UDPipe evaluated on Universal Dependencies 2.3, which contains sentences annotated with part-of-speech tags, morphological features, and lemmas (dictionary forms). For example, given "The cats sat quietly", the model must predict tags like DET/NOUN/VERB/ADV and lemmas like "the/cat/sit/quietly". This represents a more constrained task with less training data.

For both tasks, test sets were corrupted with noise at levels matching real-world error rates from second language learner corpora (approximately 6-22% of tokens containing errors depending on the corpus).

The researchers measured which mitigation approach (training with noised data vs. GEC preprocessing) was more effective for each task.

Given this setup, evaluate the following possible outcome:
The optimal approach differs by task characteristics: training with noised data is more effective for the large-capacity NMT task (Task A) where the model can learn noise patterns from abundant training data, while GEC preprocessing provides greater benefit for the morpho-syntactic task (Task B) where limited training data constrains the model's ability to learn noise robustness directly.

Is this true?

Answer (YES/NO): YES